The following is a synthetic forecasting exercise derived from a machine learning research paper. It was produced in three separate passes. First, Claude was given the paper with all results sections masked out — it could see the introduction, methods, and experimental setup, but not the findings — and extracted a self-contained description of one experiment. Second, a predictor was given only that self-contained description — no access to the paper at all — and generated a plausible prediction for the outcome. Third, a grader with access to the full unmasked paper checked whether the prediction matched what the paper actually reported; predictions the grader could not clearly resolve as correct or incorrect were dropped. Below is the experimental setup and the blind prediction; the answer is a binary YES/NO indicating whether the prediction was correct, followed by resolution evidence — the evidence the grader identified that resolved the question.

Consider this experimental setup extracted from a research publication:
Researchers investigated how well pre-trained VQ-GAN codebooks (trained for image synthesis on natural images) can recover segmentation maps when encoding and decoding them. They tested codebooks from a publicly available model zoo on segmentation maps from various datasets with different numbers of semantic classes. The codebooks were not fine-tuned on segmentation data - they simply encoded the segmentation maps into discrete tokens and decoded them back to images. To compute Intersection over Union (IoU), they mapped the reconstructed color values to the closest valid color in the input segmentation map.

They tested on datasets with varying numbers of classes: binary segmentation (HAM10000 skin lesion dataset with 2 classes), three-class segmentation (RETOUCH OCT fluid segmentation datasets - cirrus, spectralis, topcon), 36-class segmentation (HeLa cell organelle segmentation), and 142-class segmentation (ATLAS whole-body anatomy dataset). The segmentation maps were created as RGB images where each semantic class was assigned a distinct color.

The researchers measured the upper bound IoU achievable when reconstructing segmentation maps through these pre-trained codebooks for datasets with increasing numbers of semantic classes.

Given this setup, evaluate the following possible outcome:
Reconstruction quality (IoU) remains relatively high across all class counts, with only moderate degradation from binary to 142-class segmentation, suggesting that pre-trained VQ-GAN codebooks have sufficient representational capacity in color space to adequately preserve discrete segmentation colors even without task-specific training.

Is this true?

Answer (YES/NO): NO